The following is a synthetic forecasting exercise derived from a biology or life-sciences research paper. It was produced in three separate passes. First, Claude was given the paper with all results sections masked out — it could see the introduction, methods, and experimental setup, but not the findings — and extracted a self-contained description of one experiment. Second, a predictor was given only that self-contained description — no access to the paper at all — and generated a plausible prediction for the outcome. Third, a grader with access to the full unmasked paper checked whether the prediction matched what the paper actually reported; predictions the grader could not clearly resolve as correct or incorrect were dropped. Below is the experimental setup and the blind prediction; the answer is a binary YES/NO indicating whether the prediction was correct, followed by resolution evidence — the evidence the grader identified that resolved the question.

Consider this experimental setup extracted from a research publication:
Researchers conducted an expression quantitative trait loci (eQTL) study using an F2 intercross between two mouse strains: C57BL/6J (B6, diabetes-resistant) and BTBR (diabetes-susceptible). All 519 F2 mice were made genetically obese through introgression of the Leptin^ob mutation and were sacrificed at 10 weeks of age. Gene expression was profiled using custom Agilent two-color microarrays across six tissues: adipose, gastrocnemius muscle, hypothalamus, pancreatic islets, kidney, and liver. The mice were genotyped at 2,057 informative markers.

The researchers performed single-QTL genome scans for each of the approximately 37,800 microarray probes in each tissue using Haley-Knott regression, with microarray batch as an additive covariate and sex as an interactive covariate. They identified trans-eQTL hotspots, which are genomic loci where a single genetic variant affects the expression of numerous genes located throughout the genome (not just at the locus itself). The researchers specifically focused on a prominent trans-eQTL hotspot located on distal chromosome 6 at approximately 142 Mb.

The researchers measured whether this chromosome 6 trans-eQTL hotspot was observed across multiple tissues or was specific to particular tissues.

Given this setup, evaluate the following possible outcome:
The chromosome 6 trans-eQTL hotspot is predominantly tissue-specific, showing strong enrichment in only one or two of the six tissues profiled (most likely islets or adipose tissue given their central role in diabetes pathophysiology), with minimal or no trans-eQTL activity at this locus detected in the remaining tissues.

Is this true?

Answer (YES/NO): YES